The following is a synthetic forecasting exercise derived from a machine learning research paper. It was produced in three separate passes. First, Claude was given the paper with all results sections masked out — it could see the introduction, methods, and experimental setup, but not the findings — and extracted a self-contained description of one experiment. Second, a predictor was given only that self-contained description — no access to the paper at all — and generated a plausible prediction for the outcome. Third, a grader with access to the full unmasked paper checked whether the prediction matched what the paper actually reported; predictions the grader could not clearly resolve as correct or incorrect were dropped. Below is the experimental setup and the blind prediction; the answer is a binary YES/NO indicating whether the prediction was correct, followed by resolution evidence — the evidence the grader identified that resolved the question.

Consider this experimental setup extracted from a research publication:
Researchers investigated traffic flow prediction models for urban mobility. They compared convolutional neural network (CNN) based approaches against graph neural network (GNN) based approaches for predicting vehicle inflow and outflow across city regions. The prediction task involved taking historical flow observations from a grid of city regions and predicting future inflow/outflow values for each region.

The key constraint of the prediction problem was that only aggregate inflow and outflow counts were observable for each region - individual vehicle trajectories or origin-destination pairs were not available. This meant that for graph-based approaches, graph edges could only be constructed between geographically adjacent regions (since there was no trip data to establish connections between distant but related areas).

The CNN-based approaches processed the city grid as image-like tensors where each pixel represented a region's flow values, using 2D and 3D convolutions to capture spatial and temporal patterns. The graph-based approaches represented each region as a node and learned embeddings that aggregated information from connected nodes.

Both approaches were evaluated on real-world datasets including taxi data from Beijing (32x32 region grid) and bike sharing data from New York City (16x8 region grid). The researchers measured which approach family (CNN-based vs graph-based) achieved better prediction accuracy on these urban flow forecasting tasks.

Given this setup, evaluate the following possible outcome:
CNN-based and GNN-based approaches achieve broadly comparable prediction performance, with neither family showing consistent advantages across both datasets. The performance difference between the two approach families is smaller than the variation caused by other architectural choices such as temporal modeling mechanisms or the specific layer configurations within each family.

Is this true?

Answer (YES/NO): NO